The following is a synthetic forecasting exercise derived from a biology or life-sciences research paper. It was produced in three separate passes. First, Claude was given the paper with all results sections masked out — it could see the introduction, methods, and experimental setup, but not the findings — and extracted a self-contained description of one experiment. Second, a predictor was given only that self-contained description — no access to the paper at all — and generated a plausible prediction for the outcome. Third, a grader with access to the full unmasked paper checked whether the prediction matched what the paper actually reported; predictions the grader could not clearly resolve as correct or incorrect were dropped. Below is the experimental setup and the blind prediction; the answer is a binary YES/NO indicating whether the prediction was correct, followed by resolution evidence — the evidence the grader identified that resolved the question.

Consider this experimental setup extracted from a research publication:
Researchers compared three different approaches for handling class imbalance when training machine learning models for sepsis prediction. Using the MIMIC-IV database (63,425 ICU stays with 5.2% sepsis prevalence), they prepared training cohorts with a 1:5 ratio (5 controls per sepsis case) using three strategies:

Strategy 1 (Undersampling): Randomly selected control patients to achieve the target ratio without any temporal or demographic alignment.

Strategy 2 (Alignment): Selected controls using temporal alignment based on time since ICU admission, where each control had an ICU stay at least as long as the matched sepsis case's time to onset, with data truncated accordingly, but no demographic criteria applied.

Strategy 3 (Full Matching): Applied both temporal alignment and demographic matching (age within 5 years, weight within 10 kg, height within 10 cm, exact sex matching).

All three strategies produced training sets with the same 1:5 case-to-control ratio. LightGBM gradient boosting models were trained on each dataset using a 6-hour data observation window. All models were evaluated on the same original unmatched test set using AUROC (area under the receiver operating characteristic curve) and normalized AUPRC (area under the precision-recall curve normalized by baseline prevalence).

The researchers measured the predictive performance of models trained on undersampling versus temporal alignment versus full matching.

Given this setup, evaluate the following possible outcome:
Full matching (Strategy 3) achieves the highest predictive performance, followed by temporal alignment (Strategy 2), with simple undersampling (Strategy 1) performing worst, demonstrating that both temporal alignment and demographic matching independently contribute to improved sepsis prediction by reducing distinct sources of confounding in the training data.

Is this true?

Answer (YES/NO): NO